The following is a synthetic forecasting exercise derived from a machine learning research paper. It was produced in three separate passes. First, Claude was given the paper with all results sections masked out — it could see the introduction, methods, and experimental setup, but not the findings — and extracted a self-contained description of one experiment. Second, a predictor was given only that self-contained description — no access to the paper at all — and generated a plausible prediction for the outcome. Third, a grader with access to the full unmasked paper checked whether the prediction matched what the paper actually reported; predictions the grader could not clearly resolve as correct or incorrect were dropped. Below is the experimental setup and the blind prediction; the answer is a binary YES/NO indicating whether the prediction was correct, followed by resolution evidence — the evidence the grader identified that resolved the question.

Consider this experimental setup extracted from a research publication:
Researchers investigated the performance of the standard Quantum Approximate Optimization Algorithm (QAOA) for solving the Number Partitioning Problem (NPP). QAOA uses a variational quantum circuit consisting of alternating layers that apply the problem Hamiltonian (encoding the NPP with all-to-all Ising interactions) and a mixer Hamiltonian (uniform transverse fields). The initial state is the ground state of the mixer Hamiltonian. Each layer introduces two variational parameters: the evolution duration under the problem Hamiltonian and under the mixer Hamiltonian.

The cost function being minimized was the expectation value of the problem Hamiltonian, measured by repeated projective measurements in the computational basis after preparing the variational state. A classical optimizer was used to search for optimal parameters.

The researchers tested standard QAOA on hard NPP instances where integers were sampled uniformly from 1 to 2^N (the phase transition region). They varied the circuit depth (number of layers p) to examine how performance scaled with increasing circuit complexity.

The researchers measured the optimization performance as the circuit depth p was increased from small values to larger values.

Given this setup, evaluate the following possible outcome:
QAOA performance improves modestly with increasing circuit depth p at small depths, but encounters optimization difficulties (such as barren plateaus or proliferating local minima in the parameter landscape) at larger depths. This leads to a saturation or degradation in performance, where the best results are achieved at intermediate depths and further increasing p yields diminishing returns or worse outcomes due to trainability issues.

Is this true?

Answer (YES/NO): YES